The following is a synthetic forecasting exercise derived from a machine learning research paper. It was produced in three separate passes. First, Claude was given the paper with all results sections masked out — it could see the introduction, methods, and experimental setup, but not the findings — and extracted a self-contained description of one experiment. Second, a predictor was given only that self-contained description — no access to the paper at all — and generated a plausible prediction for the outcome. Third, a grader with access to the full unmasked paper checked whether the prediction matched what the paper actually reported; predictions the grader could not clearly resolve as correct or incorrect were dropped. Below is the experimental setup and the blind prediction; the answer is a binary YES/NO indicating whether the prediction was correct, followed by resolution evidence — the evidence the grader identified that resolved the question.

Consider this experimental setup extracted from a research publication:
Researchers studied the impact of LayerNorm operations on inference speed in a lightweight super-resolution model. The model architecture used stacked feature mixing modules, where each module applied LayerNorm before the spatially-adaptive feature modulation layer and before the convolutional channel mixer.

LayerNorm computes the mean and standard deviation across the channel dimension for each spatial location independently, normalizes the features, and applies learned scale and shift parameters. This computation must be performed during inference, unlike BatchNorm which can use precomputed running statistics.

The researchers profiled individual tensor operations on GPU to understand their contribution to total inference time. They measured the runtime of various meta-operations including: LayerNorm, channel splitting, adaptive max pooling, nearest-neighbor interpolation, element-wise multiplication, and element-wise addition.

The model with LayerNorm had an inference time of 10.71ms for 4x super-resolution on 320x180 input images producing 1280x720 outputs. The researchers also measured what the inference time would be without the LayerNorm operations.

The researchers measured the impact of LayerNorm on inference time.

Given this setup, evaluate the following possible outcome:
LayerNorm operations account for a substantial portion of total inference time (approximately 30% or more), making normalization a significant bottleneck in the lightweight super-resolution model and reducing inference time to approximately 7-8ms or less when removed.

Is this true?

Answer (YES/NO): NO